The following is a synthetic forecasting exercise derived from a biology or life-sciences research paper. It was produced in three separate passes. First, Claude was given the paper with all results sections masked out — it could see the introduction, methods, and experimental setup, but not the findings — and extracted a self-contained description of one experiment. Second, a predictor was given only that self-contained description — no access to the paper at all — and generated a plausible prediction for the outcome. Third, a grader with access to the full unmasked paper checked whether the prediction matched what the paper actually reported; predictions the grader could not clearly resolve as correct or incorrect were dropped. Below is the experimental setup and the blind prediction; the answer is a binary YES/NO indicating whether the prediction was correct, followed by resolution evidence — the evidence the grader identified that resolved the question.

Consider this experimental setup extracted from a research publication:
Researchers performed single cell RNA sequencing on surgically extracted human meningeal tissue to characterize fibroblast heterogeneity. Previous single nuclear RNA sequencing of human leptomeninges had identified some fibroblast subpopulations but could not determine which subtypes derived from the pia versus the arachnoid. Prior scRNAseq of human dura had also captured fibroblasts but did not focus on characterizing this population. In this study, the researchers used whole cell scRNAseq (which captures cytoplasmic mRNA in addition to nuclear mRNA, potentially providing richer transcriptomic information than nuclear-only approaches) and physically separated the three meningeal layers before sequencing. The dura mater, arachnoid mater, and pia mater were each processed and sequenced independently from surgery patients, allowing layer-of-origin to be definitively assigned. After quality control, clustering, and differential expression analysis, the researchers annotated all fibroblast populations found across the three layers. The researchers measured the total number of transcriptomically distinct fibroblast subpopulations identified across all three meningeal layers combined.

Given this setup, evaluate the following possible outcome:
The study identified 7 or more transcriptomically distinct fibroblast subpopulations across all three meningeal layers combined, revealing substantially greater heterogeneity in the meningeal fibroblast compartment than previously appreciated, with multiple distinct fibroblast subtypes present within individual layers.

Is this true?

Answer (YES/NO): YES